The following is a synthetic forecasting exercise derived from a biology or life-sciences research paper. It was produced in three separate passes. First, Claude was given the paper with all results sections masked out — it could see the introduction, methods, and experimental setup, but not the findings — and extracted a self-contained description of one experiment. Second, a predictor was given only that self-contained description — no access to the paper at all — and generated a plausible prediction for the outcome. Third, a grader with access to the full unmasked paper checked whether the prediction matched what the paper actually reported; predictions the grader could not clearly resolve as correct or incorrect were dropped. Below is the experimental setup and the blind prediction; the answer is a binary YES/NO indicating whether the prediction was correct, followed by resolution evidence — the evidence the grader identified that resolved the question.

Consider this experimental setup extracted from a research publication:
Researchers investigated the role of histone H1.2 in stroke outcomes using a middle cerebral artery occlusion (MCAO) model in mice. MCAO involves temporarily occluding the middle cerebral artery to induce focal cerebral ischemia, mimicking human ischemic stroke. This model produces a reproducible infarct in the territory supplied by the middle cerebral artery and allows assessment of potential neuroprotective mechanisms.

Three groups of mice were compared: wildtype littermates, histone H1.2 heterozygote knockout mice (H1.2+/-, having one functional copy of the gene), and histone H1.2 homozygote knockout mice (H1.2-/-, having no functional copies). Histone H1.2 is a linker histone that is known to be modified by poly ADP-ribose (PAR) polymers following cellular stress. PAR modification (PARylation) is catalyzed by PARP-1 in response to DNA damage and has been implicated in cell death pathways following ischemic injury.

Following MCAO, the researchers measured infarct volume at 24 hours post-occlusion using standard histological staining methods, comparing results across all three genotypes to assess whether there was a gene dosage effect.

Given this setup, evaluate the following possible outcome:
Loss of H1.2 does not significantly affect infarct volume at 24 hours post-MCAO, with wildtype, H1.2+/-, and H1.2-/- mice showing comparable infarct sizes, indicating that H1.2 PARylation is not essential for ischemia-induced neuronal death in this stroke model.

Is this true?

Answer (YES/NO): NO